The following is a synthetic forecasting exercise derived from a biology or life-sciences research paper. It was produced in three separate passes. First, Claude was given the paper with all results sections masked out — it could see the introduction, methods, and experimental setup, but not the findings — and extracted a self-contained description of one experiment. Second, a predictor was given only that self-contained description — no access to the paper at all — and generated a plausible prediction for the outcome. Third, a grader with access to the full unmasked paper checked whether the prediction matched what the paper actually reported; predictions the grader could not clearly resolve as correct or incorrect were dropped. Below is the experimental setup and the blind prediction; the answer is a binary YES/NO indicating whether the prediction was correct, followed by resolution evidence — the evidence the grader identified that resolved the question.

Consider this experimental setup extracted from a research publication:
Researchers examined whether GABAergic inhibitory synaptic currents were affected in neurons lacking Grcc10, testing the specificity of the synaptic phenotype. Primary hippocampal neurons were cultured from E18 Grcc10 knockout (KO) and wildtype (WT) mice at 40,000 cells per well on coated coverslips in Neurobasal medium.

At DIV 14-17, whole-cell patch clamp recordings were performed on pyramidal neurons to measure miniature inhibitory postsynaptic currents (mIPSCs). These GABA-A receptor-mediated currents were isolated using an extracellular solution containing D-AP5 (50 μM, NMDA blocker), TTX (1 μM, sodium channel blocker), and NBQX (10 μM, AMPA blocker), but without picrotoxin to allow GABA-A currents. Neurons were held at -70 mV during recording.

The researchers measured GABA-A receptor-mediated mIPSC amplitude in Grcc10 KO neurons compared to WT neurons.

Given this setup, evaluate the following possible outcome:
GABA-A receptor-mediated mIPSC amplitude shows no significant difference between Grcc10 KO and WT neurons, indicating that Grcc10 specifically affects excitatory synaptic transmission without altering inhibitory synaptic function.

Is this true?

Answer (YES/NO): YES